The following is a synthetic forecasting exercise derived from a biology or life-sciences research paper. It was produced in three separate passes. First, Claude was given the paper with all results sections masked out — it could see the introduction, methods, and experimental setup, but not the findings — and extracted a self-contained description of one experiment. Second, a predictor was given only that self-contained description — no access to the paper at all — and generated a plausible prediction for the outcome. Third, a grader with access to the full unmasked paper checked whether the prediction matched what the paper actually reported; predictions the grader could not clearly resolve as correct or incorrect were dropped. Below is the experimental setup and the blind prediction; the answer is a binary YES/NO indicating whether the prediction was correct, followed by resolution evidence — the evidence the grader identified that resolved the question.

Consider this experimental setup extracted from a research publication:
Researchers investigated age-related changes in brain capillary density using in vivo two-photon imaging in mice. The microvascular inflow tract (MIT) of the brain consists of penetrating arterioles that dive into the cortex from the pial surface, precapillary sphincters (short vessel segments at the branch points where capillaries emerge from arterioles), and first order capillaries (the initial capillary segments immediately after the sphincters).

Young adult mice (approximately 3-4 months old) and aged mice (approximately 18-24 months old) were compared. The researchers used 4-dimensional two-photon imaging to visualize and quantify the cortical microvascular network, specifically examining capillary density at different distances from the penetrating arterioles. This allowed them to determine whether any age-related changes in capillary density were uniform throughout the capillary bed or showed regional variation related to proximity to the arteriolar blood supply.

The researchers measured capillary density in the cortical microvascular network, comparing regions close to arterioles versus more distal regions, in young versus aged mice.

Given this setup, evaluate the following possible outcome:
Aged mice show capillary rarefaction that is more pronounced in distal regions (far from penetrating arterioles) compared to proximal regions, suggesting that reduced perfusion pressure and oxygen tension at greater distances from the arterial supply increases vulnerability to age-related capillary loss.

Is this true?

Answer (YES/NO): NO